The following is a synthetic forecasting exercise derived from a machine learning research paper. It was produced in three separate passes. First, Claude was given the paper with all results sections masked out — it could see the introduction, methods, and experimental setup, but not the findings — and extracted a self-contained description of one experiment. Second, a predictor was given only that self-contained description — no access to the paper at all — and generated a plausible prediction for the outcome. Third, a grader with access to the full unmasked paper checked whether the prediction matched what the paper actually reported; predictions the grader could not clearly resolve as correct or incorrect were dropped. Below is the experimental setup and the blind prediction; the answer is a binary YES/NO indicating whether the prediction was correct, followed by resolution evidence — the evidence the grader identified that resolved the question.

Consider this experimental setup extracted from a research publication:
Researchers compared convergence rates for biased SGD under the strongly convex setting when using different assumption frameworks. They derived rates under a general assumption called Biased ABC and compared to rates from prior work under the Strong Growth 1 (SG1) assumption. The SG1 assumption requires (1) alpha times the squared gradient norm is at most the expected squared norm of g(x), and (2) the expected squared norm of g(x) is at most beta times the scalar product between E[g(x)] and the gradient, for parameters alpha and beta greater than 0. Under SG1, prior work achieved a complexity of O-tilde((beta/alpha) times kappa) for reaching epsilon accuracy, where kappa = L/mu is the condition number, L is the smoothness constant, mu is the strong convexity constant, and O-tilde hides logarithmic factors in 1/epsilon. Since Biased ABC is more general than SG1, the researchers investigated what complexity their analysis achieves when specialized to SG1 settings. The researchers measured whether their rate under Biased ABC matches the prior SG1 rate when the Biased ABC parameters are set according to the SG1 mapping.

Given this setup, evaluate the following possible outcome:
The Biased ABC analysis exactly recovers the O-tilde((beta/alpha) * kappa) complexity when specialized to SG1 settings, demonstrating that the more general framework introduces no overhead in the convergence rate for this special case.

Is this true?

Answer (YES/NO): NO